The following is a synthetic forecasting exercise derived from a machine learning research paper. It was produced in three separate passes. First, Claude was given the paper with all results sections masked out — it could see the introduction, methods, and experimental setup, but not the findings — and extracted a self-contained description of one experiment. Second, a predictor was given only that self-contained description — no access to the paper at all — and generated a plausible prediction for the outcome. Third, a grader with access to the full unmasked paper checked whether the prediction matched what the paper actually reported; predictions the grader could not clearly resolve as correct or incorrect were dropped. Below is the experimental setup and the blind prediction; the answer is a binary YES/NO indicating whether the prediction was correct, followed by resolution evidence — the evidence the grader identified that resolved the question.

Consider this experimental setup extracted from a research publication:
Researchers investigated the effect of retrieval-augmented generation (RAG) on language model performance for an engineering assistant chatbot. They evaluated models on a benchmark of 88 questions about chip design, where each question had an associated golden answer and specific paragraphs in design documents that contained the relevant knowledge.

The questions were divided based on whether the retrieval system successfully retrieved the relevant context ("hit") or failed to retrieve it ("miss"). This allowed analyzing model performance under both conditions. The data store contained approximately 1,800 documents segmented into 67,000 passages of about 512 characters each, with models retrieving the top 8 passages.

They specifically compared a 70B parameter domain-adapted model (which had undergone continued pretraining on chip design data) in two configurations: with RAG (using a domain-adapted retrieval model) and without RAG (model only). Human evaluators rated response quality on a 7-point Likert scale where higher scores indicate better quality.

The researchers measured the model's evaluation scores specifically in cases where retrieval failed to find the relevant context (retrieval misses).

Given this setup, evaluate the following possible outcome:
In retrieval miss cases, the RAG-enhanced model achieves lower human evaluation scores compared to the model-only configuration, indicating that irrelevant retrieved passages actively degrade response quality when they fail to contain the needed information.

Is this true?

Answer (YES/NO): YES